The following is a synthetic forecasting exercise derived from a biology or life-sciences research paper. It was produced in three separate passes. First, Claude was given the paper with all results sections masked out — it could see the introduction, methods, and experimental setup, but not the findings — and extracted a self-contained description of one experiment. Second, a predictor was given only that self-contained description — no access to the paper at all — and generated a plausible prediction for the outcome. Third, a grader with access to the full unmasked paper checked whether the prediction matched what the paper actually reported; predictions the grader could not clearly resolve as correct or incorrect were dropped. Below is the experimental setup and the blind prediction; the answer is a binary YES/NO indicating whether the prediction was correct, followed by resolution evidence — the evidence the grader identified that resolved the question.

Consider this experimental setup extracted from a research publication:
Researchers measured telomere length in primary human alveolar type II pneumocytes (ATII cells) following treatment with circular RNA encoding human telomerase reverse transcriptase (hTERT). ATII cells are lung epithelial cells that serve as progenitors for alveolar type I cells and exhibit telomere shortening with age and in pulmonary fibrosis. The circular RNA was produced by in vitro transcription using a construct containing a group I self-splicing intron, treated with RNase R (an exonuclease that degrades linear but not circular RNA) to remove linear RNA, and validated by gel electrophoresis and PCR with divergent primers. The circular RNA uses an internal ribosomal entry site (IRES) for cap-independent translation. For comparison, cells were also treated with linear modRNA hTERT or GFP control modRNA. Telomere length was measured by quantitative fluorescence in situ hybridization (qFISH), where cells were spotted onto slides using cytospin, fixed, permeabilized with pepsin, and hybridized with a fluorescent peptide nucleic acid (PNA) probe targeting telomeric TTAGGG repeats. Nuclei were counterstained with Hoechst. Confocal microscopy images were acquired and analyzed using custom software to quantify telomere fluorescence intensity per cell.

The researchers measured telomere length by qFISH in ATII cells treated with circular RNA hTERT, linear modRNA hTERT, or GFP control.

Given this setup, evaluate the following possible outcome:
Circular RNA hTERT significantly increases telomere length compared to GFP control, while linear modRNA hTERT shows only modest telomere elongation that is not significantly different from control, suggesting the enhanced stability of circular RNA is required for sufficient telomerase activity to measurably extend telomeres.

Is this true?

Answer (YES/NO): YES